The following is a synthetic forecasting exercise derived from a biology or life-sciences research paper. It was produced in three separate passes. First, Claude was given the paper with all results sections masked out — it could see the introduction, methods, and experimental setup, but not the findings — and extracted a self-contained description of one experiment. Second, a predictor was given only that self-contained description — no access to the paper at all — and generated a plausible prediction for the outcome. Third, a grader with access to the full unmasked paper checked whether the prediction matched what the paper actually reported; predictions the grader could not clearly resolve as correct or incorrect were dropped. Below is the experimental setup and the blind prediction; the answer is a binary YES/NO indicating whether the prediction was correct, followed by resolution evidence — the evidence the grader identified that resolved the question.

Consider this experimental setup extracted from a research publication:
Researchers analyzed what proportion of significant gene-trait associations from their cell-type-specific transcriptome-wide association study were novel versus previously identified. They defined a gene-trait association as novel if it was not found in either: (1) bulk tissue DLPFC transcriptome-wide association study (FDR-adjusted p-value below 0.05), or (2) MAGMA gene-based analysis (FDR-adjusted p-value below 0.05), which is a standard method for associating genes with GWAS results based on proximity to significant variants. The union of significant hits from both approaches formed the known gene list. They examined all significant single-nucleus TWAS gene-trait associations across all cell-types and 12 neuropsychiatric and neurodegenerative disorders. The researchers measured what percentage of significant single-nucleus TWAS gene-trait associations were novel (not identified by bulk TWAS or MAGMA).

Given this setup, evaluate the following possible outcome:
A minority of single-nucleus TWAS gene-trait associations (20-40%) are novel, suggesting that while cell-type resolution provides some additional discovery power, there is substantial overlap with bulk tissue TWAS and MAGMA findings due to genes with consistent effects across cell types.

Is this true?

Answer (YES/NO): NO